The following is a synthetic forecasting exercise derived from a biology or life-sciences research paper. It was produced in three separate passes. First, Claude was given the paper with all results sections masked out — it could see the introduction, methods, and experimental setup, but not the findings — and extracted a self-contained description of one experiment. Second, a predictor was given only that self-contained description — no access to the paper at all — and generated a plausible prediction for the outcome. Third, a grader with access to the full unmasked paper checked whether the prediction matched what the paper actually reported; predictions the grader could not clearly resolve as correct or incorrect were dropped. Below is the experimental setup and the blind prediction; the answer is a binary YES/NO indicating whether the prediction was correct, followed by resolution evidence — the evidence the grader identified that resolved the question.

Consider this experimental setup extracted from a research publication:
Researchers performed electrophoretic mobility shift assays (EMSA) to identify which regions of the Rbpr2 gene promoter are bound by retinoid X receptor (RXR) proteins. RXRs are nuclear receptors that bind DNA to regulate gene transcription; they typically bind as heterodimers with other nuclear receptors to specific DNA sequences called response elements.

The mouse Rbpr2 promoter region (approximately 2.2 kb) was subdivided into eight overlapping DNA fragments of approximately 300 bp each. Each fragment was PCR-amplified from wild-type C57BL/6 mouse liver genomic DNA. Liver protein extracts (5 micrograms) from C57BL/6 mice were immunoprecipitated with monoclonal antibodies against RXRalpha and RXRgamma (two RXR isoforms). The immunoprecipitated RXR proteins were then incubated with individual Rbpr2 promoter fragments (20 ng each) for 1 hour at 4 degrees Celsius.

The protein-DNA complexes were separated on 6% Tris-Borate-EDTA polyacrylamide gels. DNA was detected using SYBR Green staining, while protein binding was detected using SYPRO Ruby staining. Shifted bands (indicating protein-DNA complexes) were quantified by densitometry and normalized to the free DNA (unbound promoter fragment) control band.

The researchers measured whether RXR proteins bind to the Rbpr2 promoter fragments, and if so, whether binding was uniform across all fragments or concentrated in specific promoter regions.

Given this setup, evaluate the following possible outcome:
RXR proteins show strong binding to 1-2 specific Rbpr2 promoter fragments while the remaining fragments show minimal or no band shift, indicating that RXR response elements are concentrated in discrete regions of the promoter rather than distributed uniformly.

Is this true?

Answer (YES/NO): NO